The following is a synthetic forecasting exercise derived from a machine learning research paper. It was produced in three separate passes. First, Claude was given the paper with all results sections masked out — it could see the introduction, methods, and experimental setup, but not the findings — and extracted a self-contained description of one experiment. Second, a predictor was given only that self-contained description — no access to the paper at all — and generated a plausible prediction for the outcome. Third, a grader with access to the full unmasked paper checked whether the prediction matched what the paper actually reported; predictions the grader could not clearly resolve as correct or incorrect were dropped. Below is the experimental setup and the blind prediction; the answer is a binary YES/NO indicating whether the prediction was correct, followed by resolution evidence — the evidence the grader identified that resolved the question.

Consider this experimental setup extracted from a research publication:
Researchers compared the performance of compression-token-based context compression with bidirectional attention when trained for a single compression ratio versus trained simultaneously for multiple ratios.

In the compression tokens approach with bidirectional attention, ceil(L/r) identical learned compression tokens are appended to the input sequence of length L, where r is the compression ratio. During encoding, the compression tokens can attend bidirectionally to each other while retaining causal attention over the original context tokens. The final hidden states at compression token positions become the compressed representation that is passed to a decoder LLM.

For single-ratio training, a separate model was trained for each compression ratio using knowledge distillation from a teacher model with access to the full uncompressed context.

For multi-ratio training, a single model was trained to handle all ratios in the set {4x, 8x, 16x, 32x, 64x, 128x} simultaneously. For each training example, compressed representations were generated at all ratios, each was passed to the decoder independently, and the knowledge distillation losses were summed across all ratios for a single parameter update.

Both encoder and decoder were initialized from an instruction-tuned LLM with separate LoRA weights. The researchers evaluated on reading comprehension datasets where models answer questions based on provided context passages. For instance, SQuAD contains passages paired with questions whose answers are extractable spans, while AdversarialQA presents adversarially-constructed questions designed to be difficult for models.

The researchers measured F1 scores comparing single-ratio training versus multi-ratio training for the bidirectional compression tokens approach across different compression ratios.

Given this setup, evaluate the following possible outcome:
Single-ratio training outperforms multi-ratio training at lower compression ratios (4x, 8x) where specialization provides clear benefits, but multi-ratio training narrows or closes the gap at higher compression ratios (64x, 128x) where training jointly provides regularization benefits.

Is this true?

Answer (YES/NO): NO